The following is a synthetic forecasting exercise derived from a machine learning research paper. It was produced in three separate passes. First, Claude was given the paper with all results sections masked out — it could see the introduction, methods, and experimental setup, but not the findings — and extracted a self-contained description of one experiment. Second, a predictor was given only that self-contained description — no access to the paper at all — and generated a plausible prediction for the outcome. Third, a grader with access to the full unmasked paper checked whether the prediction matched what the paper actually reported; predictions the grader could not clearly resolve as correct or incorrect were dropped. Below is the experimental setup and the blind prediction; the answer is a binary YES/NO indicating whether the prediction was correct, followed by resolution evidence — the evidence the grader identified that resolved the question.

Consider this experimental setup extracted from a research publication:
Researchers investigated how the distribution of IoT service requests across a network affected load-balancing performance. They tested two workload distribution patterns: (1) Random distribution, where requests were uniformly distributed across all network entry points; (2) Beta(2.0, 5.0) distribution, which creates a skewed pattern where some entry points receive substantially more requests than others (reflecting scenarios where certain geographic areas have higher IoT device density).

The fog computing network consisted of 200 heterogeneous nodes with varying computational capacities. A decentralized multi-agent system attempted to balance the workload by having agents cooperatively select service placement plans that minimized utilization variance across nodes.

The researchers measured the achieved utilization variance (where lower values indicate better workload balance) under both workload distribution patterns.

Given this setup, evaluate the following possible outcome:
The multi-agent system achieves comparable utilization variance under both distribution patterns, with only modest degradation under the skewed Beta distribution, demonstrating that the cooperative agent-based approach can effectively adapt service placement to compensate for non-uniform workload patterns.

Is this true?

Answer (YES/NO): NO